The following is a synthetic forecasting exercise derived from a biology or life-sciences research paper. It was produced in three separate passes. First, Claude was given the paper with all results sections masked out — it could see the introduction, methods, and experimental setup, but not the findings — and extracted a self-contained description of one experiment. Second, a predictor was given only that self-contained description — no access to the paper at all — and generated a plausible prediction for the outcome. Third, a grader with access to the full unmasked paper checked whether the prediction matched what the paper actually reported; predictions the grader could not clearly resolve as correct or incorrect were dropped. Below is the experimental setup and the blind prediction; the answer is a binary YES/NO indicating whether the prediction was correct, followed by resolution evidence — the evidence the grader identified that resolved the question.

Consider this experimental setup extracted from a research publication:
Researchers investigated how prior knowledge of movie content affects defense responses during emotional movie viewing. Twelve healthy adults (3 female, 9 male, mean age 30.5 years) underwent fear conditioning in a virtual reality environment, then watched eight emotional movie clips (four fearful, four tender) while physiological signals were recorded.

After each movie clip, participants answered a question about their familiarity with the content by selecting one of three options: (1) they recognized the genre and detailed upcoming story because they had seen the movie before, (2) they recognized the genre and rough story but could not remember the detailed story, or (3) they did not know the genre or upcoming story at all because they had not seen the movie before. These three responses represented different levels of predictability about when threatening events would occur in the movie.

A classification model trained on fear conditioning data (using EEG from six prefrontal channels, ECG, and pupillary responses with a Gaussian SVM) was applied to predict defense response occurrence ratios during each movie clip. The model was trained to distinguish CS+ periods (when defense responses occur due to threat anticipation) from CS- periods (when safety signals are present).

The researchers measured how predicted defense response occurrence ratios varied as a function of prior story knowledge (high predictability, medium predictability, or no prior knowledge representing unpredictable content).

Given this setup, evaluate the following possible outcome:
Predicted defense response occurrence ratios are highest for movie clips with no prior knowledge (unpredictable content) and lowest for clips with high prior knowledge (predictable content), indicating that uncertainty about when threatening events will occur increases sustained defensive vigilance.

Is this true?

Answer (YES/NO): YES